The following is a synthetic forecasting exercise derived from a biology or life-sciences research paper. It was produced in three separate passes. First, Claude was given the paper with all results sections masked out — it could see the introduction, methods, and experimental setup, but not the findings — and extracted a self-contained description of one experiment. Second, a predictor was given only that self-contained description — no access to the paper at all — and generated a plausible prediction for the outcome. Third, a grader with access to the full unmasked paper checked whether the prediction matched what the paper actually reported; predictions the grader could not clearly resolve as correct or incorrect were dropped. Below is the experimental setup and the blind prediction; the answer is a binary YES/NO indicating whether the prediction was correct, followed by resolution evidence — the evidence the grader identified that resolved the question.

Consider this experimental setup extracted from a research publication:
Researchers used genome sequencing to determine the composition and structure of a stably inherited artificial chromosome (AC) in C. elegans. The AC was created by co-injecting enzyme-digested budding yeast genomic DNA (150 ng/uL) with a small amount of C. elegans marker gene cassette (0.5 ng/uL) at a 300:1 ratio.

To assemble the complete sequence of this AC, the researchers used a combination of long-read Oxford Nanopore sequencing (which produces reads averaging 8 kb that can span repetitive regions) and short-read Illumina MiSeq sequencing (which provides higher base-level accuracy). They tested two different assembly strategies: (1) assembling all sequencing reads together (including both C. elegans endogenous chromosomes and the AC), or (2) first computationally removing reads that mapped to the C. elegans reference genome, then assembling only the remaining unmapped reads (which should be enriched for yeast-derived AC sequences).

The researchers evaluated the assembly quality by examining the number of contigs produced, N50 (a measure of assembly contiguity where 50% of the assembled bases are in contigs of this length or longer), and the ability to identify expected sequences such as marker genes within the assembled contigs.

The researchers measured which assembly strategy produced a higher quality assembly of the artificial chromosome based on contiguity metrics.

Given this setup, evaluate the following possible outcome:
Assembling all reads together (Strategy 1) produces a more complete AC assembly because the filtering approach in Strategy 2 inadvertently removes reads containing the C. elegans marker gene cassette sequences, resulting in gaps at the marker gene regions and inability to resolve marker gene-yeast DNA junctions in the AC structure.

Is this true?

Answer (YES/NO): NO